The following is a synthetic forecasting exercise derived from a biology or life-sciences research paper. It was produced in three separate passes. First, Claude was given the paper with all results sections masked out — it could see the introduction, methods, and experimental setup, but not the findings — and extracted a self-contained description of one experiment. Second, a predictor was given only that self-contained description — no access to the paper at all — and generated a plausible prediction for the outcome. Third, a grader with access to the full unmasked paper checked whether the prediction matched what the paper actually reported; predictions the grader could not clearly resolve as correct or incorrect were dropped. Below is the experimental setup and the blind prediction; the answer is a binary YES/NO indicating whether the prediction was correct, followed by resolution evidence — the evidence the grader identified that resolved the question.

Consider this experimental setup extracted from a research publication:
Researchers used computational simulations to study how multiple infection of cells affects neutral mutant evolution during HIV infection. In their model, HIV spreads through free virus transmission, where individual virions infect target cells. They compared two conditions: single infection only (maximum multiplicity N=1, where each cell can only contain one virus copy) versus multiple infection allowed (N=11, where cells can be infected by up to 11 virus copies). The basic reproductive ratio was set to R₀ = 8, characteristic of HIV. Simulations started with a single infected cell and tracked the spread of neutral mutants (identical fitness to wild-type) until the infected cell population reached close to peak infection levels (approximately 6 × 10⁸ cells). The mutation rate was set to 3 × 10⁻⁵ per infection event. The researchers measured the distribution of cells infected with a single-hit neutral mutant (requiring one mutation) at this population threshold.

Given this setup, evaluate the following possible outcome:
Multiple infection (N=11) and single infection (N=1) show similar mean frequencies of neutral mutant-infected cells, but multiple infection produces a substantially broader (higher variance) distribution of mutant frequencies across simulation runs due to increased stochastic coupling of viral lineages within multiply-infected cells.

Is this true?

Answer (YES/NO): NO